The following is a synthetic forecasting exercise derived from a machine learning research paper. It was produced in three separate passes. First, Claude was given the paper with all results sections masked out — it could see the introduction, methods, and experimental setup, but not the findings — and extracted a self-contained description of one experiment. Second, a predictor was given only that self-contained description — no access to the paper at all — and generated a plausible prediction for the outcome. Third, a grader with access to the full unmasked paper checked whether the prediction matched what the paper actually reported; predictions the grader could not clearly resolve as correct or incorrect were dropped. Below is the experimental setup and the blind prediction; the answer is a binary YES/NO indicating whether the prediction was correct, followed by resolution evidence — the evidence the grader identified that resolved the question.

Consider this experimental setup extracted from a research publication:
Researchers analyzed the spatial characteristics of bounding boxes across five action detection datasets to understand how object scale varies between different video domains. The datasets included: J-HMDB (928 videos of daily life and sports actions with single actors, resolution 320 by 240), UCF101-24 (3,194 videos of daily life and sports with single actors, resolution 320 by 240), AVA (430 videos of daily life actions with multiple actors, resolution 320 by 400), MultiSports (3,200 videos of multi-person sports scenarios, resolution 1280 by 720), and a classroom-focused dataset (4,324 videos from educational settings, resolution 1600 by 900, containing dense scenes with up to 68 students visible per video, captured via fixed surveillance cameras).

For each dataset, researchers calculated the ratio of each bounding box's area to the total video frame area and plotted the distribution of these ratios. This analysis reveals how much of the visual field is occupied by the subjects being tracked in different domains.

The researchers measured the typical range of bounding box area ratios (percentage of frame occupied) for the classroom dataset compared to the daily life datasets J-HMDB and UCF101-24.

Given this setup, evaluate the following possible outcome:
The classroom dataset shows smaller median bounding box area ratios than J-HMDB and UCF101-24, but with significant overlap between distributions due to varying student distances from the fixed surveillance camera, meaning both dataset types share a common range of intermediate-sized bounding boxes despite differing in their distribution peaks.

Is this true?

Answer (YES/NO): NO